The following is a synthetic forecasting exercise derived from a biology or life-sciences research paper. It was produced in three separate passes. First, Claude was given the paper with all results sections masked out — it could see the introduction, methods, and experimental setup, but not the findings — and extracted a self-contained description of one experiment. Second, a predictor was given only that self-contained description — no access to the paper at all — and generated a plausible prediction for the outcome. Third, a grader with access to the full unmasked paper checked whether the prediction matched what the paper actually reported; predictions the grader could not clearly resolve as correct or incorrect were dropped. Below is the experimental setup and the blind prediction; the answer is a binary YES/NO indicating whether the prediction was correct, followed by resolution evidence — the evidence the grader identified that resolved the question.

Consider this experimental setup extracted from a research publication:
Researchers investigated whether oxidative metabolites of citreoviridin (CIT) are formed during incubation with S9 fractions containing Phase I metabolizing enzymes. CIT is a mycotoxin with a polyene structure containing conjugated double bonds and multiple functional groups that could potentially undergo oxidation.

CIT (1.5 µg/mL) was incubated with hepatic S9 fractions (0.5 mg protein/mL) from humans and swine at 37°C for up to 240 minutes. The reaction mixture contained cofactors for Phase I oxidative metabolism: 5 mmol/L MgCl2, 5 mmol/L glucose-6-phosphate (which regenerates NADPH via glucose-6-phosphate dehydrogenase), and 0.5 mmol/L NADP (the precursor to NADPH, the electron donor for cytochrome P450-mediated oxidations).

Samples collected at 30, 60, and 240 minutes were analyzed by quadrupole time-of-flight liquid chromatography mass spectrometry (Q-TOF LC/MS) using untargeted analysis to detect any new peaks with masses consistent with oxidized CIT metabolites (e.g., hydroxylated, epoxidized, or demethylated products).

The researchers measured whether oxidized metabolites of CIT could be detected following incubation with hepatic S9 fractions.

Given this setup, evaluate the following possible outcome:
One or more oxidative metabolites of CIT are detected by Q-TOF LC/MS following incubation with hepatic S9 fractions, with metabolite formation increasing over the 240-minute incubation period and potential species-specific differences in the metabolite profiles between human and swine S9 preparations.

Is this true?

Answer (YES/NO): YES